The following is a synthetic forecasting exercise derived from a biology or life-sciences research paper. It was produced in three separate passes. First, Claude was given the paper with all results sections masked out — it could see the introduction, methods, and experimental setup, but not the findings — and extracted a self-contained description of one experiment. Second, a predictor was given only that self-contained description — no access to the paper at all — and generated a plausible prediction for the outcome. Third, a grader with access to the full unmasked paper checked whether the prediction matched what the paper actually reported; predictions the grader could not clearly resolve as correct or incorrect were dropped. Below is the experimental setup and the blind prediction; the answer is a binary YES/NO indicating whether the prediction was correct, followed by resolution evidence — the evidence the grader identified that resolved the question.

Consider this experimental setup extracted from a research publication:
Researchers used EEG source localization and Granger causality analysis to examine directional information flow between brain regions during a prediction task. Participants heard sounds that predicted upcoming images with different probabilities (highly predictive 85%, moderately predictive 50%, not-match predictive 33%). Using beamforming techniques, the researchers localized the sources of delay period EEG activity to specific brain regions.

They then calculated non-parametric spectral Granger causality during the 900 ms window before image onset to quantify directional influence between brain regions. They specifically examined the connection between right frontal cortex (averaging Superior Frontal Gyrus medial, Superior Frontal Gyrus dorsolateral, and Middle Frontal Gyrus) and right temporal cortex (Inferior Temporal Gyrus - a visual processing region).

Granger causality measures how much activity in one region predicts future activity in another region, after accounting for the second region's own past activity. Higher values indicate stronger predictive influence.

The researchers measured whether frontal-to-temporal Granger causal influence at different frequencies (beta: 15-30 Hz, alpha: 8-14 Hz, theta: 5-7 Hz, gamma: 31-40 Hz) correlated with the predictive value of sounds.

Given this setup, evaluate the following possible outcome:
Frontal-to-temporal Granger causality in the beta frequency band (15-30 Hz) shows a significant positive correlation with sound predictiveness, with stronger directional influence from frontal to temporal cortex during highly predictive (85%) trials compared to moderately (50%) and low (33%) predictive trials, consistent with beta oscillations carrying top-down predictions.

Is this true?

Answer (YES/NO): YES